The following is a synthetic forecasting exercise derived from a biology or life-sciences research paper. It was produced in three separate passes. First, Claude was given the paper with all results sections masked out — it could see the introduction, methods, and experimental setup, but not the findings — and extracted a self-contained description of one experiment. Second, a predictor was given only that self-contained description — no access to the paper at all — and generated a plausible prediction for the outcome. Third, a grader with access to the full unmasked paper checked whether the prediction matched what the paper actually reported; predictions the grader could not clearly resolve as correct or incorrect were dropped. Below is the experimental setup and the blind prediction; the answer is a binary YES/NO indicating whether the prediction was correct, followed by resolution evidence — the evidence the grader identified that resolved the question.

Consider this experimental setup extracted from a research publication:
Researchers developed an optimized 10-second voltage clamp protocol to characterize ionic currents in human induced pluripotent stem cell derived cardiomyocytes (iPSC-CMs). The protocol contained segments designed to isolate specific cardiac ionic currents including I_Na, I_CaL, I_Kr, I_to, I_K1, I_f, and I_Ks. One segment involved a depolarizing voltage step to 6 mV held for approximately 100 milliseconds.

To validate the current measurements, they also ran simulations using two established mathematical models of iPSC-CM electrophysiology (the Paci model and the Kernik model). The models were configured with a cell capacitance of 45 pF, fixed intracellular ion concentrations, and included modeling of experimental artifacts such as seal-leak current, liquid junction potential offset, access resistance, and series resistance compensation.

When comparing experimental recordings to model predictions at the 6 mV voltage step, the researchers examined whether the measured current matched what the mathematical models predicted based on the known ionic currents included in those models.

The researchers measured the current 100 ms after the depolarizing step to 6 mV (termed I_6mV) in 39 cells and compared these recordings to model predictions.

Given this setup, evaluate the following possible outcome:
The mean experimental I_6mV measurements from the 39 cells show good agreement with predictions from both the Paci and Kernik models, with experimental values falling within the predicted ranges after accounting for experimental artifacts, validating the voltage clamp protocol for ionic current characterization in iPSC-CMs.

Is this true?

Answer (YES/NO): NO